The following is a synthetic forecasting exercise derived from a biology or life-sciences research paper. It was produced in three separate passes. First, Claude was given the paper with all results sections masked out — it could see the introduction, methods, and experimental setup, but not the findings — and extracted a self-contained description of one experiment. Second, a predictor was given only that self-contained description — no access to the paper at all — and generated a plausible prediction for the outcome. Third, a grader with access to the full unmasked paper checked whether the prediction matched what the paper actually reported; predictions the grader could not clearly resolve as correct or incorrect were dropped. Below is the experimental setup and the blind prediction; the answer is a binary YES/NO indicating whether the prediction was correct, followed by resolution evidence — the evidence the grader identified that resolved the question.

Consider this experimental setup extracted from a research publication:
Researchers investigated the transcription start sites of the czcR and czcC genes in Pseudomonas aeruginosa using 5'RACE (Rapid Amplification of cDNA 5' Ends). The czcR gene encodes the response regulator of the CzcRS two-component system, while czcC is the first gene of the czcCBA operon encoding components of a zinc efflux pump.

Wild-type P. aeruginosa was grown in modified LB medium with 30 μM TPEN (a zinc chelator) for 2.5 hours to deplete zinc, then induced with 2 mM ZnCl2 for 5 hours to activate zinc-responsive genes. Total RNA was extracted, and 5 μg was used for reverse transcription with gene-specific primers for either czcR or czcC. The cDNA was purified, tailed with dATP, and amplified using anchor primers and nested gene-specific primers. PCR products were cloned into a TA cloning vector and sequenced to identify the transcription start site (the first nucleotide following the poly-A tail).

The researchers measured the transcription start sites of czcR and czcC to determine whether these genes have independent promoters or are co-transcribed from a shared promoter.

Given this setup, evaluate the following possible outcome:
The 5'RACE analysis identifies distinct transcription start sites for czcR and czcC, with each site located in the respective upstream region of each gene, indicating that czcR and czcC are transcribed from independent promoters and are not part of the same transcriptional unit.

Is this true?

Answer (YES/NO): YES